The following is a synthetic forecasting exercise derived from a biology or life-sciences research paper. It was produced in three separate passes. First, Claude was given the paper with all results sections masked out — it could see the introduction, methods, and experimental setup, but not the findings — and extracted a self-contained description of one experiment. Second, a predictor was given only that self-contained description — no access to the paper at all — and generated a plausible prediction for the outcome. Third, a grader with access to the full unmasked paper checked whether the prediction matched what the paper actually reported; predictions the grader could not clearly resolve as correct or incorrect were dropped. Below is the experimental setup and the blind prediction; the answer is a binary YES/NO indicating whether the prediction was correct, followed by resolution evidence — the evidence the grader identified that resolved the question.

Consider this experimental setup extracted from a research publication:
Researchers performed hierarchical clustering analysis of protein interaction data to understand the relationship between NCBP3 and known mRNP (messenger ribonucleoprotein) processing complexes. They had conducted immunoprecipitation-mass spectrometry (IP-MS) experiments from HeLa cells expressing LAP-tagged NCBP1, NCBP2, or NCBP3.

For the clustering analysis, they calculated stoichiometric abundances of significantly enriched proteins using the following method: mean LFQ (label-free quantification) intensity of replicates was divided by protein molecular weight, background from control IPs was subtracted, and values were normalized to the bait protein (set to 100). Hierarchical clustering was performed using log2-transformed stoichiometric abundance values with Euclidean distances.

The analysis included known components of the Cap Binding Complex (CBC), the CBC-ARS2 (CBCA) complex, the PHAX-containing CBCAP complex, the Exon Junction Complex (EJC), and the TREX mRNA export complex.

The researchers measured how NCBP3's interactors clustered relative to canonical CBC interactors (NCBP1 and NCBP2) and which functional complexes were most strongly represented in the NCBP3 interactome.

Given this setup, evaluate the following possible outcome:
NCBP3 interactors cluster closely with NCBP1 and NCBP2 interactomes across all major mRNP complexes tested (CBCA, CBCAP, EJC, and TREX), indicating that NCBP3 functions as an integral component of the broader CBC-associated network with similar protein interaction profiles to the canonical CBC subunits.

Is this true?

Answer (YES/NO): NO